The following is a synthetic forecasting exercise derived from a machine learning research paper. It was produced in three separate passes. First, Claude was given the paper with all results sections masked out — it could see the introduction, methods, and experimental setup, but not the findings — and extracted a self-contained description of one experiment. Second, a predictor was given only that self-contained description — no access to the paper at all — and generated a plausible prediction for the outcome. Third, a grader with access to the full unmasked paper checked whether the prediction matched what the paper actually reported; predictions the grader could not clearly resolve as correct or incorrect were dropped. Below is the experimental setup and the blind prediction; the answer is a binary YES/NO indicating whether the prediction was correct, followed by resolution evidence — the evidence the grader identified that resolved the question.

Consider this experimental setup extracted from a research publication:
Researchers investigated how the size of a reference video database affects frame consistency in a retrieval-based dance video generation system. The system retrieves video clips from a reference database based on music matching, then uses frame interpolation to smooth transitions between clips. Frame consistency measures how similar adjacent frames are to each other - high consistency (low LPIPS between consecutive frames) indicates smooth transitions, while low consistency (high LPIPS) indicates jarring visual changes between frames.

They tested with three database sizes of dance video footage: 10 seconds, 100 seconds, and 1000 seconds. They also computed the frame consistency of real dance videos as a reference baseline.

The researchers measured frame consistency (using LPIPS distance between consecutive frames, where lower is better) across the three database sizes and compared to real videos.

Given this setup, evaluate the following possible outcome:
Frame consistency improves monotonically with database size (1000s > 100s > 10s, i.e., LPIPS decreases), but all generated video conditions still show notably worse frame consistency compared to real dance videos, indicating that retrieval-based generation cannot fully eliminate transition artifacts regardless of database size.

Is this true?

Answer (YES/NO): NO